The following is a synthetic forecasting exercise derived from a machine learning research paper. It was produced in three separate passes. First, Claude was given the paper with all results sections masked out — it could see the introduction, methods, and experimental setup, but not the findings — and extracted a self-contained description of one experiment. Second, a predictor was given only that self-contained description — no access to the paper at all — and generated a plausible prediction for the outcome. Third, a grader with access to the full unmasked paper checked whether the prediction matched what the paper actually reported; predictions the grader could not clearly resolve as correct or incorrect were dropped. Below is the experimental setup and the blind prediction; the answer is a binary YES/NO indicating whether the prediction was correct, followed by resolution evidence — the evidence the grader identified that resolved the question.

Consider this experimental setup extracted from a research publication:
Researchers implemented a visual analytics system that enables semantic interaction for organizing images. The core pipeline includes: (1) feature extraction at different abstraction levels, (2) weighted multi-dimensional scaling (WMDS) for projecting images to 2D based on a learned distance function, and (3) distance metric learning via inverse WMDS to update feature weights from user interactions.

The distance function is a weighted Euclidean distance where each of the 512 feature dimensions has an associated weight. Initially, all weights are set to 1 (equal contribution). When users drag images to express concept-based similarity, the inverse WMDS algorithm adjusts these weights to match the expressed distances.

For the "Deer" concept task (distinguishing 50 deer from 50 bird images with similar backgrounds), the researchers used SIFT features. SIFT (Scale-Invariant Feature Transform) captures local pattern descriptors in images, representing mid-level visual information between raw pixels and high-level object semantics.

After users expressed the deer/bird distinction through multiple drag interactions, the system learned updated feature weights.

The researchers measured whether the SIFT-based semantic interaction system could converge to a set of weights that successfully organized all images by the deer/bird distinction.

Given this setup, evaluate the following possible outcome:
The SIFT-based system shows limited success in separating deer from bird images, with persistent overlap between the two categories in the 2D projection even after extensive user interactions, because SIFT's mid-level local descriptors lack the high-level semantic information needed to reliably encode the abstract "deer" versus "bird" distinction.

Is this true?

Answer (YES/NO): YES